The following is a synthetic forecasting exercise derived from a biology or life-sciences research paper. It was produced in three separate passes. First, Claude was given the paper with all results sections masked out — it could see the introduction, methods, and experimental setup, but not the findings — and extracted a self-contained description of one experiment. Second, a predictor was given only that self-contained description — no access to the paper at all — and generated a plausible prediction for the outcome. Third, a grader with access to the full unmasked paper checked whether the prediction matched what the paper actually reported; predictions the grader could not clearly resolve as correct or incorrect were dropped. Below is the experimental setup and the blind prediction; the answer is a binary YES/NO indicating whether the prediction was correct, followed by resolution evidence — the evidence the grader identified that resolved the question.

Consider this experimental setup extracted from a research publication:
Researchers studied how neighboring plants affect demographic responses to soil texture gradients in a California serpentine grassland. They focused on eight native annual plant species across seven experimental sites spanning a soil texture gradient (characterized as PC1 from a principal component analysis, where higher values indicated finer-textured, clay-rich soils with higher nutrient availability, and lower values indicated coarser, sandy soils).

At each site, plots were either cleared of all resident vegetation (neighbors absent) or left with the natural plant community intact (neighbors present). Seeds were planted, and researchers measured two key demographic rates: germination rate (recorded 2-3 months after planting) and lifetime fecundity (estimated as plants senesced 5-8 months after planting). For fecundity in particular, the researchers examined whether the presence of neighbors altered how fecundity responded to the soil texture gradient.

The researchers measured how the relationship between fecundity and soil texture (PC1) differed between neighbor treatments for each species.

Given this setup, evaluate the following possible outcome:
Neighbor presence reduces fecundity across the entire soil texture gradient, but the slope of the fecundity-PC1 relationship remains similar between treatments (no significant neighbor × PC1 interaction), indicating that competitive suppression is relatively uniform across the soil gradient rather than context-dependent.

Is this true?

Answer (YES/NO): NO